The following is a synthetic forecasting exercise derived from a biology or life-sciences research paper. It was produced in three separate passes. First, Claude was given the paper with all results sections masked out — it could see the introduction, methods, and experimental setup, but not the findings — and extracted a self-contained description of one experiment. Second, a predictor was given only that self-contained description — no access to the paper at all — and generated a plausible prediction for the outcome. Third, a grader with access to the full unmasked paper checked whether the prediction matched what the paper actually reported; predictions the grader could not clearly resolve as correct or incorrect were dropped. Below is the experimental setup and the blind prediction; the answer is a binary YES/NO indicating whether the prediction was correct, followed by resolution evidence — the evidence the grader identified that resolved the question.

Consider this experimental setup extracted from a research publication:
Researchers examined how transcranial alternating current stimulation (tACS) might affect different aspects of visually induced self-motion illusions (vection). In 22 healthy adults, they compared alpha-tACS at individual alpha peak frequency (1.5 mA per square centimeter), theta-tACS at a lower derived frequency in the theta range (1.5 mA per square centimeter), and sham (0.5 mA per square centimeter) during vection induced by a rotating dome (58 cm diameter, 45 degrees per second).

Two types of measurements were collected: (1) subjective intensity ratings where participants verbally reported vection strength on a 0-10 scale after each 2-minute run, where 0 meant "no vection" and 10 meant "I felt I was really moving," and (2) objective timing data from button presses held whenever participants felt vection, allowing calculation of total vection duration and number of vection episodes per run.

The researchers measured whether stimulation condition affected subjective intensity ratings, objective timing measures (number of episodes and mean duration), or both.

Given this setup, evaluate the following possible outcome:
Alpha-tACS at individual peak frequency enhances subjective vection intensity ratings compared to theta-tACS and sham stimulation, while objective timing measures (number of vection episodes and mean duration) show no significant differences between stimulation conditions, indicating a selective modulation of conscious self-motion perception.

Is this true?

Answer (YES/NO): YES